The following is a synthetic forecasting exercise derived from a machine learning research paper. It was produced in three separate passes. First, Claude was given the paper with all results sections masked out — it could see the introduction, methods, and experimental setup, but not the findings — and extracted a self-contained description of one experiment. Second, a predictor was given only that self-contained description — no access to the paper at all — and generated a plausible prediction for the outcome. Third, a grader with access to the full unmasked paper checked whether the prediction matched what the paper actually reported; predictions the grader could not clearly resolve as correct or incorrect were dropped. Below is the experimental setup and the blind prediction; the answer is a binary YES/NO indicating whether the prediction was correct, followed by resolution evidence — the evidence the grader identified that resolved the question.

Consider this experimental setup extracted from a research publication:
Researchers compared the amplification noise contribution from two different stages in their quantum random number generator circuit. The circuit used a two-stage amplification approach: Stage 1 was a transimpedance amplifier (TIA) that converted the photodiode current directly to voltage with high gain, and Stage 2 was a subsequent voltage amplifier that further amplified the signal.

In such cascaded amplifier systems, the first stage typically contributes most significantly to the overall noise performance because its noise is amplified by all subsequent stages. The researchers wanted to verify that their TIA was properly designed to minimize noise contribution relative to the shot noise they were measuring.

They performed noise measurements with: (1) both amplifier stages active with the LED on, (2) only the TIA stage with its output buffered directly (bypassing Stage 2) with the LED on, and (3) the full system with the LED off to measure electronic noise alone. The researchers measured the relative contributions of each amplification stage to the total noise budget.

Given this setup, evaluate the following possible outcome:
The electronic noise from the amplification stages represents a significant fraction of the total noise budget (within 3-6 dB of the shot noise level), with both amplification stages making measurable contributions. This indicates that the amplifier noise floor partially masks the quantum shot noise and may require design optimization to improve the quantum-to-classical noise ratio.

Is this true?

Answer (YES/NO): NO